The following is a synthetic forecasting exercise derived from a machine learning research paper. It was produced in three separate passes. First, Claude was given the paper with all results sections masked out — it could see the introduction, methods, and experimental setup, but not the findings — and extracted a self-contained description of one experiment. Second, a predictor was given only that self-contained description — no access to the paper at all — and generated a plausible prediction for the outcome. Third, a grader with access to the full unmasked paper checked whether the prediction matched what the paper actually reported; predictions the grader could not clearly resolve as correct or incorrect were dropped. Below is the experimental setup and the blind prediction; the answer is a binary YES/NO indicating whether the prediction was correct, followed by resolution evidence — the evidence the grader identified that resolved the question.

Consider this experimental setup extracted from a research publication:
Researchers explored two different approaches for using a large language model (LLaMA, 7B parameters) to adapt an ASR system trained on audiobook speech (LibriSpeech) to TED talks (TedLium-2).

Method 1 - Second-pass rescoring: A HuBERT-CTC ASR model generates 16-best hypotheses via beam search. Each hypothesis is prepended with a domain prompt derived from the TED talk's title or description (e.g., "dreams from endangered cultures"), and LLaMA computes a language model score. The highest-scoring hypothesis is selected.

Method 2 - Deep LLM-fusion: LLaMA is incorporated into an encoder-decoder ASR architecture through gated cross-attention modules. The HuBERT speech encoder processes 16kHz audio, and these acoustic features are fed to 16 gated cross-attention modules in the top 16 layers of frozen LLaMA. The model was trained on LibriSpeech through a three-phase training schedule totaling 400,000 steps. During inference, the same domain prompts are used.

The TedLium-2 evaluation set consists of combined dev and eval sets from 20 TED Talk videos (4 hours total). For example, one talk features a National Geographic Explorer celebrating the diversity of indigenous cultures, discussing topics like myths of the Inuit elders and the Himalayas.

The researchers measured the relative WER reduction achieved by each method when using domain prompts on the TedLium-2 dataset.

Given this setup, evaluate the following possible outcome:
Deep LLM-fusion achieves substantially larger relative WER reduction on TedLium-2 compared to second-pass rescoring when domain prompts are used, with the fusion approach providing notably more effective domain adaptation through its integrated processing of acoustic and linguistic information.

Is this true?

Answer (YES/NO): NO